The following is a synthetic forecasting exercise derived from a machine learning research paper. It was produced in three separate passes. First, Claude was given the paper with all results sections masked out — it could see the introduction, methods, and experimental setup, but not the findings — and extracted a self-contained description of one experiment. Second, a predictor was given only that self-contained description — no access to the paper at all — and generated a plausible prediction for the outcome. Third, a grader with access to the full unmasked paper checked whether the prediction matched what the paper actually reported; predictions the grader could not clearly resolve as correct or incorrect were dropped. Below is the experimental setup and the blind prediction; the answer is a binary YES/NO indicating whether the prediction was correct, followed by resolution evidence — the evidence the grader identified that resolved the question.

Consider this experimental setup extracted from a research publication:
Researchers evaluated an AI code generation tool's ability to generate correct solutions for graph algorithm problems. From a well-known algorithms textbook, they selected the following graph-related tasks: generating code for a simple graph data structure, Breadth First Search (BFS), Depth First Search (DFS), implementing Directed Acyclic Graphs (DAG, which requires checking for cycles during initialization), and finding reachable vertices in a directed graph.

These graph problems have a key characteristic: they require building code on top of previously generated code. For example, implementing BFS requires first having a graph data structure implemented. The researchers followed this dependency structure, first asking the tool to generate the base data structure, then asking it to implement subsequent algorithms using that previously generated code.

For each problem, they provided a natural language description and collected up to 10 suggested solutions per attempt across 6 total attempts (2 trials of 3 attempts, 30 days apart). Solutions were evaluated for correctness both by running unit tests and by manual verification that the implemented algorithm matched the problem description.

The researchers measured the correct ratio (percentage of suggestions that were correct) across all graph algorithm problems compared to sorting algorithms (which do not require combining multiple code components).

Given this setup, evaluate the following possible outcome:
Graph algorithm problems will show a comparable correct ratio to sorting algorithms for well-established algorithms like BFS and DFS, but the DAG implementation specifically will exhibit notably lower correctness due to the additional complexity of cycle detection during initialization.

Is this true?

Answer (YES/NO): NO